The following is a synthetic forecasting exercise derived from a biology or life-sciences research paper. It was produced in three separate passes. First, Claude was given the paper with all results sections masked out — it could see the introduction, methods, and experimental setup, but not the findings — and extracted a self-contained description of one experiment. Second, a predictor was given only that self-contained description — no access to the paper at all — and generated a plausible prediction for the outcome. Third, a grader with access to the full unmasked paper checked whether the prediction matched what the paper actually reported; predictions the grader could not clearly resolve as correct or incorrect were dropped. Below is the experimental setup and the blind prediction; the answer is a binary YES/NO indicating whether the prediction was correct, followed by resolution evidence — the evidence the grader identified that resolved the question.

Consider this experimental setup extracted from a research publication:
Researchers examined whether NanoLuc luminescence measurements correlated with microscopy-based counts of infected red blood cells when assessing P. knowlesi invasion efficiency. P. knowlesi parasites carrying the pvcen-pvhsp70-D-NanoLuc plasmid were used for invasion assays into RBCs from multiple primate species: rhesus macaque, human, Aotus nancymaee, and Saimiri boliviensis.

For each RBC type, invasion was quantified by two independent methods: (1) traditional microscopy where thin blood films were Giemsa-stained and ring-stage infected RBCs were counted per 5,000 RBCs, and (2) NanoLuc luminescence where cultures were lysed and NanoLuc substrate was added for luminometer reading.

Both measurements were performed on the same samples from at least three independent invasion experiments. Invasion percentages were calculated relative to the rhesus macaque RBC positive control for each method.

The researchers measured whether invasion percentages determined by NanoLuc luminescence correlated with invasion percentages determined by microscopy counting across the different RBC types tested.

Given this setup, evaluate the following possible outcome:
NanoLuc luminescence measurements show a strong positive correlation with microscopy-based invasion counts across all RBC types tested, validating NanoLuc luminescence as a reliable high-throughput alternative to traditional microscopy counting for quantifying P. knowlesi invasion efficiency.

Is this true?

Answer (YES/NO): YES